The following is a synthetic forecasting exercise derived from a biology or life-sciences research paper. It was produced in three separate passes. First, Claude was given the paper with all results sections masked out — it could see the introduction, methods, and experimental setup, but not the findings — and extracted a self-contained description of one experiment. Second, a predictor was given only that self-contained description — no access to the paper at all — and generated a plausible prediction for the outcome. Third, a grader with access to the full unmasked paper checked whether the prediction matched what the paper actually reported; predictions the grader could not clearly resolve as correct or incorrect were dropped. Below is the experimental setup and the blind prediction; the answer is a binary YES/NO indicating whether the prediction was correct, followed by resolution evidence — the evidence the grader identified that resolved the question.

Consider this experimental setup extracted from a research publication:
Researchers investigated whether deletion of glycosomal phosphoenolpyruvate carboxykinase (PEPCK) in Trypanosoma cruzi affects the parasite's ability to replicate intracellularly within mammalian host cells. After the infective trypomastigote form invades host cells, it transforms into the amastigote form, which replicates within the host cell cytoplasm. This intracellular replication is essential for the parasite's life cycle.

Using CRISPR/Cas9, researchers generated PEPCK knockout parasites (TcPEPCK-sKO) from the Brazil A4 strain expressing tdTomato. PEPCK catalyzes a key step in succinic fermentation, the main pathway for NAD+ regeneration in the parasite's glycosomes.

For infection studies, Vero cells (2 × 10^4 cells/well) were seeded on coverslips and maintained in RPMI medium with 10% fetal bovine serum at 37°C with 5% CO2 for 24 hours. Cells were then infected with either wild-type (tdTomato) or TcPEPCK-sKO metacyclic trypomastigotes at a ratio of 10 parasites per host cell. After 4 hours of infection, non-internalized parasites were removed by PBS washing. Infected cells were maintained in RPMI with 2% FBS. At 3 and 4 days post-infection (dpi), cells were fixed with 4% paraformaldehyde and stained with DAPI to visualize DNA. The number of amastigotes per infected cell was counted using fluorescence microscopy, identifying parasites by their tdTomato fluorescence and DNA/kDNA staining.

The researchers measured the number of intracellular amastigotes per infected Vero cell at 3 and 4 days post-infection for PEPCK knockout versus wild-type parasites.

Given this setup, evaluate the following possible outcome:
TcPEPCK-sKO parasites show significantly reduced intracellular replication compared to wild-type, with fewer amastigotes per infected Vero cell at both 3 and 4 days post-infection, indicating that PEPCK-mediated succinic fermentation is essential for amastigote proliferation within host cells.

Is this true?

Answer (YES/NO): NO